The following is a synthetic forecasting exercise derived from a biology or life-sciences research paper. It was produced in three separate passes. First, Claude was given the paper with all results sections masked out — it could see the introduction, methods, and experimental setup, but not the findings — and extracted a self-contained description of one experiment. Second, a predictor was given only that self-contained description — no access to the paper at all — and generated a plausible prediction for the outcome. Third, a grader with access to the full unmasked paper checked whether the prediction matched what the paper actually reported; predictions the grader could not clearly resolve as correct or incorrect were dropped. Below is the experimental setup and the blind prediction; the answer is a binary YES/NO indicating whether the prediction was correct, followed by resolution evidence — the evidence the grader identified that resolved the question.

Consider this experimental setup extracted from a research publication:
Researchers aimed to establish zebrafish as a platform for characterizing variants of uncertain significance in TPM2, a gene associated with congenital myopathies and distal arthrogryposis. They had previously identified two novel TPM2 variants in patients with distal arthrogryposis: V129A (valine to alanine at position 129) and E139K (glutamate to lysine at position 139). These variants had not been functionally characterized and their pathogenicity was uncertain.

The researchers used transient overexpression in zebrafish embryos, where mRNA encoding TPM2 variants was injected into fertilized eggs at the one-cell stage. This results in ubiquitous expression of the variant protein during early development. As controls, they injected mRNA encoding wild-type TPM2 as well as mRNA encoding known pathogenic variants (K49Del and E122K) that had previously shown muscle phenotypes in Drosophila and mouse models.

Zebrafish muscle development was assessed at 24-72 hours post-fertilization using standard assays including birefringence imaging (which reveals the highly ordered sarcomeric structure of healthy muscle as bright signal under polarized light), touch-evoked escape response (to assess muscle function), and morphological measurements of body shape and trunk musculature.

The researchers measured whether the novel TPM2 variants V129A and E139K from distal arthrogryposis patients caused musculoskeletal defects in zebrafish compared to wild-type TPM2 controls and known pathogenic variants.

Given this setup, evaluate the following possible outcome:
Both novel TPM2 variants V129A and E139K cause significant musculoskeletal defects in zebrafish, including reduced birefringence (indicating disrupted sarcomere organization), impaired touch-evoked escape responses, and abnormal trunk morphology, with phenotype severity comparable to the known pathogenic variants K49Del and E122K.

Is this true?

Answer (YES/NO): NO